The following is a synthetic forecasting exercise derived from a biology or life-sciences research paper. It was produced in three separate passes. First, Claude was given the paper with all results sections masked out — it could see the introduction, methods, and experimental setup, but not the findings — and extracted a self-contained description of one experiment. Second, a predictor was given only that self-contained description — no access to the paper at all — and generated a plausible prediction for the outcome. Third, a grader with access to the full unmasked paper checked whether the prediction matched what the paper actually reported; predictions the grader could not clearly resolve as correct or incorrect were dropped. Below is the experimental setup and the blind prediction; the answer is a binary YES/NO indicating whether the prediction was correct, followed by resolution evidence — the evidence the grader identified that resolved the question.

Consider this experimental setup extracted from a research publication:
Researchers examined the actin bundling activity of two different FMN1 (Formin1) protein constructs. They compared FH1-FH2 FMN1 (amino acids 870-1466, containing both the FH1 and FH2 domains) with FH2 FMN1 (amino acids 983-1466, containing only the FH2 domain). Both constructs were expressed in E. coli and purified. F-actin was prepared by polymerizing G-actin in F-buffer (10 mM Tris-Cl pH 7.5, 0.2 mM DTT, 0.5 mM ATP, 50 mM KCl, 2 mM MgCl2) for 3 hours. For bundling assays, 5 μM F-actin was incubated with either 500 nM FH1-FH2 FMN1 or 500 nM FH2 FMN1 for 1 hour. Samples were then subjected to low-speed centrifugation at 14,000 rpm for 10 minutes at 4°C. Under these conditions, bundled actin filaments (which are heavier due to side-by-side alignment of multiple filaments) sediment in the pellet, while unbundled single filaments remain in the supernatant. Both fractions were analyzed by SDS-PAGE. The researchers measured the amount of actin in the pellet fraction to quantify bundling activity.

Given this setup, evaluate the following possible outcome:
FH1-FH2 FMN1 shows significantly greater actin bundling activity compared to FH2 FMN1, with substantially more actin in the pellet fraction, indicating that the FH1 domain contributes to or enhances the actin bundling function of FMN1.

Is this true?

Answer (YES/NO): NO